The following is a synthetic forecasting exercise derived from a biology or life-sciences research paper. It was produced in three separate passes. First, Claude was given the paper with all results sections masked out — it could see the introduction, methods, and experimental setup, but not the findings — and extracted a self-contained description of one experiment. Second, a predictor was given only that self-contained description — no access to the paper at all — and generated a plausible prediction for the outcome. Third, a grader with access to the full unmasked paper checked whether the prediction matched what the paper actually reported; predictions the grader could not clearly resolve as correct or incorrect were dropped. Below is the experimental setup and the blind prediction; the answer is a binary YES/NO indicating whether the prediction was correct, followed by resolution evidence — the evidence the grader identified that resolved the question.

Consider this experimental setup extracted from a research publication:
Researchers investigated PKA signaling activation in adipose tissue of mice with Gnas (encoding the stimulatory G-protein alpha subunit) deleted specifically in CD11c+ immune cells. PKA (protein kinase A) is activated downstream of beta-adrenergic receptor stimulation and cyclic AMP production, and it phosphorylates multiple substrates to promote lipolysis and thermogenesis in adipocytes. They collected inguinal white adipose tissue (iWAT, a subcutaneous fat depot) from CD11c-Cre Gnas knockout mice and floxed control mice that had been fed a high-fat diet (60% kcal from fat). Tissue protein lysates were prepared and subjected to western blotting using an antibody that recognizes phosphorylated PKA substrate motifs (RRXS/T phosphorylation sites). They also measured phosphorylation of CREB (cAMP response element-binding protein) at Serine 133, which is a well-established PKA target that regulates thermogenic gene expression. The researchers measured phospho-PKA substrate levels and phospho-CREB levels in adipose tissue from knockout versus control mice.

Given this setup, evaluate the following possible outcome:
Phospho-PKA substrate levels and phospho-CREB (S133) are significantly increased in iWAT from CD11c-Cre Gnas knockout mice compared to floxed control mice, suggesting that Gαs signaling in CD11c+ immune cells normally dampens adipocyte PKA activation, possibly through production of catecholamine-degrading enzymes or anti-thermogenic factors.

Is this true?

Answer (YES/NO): YES